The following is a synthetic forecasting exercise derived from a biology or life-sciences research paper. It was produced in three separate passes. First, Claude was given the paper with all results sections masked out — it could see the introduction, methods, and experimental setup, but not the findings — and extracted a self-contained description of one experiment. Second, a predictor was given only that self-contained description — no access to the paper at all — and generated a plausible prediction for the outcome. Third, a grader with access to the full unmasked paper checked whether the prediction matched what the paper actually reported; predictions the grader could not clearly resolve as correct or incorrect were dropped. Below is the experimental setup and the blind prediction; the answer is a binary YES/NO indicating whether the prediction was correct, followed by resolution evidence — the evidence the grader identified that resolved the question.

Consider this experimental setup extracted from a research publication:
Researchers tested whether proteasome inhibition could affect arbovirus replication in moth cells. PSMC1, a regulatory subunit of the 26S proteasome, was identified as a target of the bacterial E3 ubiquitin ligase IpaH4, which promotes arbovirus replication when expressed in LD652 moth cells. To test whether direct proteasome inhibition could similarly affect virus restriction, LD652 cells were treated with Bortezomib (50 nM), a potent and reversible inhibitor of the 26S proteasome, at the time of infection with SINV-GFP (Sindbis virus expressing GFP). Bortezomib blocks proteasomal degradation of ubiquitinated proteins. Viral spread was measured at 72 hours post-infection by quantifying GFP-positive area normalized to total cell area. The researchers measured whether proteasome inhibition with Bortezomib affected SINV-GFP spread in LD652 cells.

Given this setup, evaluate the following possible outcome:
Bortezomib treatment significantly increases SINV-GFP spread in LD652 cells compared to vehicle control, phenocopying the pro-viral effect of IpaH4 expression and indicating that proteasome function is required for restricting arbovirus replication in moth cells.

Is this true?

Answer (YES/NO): YES